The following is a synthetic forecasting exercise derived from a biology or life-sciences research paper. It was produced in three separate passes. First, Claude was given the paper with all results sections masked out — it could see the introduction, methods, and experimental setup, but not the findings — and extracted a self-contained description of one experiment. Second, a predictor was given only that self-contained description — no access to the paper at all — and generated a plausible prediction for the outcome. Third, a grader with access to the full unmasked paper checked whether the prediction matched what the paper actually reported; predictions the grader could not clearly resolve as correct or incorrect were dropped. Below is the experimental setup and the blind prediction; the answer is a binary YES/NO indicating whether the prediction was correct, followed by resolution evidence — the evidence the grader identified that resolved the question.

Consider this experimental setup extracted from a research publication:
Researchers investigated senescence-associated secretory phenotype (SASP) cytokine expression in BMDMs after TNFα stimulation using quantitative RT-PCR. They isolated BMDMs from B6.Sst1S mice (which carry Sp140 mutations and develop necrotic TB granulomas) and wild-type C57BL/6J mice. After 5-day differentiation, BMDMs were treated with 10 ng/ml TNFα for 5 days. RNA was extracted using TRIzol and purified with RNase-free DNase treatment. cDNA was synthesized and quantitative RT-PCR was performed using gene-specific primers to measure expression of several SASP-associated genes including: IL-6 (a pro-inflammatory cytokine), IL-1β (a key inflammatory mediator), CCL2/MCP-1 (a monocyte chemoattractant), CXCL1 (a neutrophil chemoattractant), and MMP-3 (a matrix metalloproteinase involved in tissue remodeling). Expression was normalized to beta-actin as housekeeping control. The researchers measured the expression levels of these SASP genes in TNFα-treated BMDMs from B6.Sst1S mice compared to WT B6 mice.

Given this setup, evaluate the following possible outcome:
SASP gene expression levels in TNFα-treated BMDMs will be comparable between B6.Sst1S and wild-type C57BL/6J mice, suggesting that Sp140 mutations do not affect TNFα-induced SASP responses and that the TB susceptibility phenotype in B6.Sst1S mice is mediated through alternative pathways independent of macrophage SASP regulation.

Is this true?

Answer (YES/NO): NO